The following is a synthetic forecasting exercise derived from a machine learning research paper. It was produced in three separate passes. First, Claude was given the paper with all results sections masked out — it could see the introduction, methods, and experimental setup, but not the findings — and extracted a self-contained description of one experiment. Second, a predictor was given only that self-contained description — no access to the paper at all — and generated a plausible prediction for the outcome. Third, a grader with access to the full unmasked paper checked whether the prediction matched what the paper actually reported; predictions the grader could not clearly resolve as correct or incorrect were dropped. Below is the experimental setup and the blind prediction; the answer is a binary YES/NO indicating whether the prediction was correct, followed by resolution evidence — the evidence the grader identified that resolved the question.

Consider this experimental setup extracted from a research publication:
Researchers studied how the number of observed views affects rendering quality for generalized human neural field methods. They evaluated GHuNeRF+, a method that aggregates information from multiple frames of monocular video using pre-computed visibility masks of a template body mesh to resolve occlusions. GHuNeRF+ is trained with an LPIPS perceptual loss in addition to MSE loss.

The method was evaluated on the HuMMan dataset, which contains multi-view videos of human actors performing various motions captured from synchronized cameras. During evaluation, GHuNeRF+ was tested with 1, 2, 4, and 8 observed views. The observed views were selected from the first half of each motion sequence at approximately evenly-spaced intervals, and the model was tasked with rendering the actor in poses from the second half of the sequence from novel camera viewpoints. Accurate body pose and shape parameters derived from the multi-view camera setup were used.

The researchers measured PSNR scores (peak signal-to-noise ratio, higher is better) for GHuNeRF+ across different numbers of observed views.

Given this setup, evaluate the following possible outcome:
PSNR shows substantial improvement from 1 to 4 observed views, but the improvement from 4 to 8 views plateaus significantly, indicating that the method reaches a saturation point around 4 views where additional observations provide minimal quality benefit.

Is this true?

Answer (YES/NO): NO